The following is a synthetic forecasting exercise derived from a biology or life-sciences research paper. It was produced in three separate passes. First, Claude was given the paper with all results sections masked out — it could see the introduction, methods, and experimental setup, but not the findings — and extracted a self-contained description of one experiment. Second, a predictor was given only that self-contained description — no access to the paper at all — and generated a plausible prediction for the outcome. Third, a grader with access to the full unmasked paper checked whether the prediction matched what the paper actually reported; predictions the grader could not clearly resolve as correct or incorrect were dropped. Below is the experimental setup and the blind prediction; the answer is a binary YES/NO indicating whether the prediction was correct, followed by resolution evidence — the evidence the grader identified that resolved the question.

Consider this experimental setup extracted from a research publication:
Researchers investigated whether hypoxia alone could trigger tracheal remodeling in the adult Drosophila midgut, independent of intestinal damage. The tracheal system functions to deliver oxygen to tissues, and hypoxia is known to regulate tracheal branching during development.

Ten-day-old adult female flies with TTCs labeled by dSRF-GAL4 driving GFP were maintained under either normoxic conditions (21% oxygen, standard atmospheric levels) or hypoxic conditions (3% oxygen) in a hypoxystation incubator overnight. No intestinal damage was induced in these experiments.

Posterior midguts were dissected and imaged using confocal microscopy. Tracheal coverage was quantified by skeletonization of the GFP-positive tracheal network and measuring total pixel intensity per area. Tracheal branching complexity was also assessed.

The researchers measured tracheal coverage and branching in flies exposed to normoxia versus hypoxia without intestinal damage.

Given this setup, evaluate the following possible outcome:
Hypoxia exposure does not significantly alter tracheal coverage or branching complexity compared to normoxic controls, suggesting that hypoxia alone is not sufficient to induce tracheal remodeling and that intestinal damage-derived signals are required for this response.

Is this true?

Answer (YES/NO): NO